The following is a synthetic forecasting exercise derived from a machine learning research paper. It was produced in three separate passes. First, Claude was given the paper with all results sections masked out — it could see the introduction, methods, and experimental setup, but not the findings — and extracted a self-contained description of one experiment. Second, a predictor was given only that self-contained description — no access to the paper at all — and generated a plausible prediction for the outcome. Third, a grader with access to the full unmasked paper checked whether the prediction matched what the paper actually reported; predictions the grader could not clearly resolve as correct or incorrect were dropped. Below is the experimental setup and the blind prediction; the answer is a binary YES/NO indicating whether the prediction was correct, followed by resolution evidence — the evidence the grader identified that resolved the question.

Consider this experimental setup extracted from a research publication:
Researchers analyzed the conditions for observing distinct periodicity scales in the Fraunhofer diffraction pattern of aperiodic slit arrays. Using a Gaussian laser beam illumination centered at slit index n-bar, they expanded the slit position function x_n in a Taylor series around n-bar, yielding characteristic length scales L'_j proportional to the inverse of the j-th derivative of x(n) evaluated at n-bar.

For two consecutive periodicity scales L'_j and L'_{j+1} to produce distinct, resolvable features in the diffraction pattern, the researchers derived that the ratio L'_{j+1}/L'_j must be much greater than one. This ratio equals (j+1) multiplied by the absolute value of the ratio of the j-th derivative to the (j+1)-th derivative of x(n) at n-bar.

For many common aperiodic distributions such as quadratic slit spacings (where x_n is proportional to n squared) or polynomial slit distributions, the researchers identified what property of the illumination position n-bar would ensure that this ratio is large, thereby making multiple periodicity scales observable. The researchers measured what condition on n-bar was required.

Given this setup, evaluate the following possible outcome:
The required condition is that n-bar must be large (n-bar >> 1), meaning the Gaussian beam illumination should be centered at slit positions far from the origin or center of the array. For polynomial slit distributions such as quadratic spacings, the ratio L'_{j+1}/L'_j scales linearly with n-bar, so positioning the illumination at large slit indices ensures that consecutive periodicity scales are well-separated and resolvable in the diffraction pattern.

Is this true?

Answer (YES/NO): YES